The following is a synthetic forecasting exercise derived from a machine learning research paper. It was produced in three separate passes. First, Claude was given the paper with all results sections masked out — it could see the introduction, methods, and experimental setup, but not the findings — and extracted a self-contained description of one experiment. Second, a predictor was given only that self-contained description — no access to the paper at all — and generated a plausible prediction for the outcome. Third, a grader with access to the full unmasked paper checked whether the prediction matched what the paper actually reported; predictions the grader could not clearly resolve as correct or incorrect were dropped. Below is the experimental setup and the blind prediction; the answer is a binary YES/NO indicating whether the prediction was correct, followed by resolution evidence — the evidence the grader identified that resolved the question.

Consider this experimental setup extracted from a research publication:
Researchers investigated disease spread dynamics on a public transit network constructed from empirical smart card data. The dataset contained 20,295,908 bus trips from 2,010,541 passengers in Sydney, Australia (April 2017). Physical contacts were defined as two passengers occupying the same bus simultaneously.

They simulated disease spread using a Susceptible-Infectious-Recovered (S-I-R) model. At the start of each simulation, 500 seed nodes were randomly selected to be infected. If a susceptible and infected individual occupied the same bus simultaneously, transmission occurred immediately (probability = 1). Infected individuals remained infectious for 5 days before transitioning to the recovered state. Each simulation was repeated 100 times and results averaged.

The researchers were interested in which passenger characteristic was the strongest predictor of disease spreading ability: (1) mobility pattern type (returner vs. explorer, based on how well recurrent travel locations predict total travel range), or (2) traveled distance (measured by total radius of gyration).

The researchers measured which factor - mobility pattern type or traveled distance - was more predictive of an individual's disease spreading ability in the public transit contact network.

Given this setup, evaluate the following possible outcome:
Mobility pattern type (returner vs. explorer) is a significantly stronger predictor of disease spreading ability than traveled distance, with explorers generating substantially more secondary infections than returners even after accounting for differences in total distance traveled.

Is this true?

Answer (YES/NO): NO